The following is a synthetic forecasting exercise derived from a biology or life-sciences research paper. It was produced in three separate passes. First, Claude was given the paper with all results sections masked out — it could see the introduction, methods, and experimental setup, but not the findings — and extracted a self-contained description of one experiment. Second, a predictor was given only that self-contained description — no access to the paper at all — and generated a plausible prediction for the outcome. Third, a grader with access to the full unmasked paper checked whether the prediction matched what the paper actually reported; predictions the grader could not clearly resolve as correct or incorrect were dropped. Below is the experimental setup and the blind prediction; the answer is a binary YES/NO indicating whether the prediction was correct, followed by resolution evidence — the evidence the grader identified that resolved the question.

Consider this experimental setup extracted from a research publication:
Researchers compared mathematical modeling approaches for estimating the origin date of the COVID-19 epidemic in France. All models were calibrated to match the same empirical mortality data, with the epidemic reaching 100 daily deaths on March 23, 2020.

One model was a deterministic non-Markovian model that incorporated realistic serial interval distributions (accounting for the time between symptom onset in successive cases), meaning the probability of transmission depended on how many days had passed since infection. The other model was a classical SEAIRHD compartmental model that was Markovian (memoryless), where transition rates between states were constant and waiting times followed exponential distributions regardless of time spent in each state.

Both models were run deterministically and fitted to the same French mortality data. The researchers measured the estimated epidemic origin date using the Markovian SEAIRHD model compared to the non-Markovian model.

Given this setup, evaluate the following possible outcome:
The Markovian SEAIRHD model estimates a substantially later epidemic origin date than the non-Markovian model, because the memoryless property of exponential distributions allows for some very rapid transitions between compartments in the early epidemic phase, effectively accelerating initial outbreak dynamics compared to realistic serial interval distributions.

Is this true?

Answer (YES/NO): NO